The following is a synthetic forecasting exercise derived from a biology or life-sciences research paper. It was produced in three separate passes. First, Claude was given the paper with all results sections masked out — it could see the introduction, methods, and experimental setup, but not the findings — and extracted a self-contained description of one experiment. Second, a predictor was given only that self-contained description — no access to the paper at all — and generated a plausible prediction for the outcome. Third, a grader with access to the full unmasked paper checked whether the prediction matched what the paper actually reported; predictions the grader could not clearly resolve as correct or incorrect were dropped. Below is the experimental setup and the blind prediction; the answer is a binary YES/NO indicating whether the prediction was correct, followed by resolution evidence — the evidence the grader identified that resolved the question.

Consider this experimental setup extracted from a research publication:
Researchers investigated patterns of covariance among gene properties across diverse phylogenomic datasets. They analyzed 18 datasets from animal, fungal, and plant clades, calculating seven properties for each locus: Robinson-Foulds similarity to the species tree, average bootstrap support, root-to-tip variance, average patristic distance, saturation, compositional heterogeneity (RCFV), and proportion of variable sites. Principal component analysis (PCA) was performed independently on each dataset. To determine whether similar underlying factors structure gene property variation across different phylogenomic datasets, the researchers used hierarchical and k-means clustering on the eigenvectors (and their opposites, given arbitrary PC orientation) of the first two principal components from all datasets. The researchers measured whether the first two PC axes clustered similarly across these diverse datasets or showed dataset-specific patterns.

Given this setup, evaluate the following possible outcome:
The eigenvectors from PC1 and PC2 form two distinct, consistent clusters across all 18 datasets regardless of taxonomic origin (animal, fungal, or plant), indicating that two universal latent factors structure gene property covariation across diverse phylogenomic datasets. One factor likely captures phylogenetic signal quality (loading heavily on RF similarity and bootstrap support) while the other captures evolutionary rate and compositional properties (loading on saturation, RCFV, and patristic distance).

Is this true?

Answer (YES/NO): NO